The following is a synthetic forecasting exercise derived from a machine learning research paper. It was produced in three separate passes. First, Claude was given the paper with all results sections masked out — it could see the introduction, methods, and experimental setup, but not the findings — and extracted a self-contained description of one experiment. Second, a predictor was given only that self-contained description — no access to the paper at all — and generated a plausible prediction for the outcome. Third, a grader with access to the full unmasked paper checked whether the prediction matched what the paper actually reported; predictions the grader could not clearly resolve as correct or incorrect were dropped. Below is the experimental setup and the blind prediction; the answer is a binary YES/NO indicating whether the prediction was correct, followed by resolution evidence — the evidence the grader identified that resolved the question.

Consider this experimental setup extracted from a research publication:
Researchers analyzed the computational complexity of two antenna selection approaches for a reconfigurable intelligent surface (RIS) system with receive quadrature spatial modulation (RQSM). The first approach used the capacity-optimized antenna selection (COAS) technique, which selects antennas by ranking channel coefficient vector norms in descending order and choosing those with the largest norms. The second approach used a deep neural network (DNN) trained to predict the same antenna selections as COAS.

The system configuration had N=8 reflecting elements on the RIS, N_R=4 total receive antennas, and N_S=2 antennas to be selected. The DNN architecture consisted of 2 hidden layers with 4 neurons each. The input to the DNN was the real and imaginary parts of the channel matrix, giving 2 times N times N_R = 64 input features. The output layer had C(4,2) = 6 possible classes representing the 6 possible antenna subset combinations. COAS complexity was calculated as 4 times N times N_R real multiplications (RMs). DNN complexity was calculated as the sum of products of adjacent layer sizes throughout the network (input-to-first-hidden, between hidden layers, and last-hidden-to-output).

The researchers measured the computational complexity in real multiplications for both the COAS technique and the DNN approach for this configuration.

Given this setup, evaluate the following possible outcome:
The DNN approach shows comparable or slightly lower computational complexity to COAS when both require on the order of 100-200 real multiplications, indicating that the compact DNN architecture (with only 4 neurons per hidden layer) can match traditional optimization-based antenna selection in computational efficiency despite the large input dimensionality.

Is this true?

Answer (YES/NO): NO